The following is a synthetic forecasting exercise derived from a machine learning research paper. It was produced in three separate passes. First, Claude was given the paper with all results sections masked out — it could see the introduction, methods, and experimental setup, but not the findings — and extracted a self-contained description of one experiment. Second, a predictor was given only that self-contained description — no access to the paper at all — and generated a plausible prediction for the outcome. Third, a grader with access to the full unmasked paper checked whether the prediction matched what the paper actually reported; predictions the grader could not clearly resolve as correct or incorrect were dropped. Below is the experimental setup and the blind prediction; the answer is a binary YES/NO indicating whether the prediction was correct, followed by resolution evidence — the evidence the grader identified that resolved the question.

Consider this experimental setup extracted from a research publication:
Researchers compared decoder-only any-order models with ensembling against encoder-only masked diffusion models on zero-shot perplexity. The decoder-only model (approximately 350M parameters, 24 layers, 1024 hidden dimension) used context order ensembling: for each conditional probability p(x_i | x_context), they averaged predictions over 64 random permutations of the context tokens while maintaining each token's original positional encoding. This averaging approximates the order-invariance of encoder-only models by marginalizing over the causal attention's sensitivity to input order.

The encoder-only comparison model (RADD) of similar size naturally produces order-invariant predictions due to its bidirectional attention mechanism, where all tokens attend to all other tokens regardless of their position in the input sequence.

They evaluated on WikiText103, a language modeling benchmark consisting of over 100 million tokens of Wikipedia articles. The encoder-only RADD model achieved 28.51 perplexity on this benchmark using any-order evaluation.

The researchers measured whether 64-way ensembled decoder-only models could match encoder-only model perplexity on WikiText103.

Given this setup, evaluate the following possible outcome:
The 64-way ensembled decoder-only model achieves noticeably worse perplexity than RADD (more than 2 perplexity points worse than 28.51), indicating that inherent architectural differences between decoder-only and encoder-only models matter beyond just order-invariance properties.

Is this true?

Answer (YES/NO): NO